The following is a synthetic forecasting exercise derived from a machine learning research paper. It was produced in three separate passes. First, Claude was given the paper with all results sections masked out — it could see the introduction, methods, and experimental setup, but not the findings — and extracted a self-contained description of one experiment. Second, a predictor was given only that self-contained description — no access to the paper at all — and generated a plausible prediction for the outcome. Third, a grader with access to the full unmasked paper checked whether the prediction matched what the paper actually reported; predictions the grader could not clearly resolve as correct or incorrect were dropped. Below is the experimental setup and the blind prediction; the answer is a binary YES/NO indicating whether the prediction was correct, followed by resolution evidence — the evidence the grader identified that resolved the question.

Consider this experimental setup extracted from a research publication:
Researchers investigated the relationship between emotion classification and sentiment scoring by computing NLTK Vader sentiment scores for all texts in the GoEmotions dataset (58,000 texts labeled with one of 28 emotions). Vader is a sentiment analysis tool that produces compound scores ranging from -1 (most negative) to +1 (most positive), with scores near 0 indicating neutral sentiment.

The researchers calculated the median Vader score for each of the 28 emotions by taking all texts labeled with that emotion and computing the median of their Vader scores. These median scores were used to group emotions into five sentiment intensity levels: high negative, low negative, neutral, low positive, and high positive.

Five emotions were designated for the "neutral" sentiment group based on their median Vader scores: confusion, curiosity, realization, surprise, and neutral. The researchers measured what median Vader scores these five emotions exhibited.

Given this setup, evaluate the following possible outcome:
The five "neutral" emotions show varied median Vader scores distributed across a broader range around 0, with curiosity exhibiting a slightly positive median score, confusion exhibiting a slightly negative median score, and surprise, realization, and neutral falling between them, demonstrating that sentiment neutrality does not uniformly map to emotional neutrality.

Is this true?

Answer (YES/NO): NO